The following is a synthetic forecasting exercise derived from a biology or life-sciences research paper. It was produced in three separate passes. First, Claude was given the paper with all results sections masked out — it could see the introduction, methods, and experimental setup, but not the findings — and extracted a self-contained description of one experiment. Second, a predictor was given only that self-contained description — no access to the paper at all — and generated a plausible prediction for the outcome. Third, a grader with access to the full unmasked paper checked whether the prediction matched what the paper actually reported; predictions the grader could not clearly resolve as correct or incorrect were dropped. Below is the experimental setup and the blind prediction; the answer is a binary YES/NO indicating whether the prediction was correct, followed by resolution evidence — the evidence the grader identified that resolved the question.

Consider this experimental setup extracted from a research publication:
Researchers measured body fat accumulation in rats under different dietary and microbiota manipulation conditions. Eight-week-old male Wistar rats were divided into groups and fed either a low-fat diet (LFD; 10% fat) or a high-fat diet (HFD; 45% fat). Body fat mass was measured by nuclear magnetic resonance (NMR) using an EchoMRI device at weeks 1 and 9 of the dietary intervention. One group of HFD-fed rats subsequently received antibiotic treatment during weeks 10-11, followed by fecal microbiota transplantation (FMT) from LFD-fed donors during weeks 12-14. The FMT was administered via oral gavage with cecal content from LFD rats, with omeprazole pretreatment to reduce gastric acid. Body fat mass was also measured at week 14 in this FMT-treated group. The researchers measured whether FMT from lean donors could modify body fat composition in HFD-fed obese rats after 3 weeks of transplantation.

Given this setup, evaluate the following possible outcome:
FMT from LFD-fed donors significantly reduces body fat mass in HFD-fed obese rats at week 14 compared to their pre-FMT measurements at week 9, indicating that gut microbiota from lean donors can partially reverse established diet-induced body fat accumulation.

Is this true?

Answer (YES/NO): NO